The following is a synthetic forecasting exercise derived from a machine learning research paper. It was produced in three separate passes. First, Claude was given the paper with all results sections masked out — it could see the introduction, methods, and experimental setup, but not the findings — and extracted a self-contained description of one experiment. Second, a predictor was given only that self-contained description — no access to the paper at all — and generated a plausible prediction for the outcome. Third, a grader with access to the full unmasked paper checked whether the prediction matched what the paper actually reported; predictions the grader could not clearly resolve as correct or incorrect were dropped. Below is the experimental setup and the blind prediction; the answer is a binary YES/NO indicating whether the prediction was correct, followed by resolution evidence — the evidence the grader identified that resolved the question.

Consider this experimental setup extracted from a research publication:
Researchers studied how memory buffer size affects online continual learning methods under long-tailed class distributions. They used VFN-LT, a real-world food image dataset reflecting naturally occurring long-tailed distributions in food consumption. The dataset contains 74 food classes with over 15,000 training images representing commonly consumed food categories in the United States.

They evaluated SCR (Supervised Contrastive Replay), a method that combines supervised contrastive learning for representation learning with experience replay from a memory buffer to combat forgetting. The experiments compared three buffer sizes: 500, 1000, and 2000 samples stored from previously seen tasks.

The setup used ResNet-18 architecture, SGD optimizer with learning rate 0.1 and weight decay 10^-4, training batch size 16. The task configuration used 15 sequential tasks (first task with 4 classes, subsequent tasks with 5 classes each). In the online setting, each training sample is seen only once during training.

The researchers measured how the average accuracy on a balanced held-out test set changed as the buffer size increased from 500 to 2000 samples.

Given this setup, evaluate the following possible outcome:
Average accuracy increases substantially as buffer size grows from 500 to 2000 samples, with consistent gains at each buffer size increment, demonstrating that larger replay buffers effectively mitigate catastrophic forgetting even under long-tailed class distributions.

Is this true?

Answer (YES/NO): NO